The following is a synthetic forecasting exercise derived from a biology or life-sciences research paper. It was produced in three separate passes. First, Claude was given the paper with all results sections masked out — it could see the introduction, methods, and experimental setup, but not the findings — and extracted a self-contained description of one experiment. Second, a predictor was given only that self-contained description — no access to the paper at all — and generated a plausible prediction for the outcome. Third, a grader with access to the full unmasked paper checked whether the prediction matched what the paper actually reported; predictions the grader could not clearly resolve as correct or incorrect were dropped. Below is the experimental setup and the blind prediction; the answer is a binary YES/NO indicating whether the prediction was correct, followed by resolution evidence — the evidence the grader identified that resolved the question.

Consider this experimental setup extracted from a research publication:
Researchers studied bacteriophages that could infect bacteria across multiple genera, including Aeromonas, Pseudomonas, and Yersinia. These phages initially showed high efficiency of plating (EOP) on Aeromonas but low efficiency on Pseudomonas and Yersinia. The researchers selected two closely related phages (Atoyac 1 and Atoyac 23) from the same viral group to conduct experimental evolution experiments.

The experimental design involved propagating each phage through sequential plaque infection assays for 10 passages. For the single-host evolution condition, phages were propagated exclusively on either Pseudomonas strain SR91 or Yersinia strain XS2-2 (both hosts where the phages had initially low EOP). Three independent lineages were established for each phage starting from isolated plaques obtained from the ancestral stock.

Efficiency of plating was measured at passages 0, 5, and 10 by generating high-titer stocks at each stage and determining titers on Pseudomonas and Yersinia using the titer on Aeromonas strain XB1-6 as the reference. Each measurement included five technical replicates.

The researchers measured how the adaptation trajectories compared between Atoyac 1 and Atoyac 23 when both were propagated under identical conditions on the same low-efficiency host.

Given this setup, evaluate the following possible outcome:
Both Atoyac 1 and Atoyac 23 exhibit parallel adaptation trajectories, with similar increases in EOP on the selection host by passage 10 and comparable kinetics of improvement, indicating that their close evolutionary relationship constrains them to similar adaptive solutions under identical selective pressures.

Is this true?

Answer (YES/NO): NO